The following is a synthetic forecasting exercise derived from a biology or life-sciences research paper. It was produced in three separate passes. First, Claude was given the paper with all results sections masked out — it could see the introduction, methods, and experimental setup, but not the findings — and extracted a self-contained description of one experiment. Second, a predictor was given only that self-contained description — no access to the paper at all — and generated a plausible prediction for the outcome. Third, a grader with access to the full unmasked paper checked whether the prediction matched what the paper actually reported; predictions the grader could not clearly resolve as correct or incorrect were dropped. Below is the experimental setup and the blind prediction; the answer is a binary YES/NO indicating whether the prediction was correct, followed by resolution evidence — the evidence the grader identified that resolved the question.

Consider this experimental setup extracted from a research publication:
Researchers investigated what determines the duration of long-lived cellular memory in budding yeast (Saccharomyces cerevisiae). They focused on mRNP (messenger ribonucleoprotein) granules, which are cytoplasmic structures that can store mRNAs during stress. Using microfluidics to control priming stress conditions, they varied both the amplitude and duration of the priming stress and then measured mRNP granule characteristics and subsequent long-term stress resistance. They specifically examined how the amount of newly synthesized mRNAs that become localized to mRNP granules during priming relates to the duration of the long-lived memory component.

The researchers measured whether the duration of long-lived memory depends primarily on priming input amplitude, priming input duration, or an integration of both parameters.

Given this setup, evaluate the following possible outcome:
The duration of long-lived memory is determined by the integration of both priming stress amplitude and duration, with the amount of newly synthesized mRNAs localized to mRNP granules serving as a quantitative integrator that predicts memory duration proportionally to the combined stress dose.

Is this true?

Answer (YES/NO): NO